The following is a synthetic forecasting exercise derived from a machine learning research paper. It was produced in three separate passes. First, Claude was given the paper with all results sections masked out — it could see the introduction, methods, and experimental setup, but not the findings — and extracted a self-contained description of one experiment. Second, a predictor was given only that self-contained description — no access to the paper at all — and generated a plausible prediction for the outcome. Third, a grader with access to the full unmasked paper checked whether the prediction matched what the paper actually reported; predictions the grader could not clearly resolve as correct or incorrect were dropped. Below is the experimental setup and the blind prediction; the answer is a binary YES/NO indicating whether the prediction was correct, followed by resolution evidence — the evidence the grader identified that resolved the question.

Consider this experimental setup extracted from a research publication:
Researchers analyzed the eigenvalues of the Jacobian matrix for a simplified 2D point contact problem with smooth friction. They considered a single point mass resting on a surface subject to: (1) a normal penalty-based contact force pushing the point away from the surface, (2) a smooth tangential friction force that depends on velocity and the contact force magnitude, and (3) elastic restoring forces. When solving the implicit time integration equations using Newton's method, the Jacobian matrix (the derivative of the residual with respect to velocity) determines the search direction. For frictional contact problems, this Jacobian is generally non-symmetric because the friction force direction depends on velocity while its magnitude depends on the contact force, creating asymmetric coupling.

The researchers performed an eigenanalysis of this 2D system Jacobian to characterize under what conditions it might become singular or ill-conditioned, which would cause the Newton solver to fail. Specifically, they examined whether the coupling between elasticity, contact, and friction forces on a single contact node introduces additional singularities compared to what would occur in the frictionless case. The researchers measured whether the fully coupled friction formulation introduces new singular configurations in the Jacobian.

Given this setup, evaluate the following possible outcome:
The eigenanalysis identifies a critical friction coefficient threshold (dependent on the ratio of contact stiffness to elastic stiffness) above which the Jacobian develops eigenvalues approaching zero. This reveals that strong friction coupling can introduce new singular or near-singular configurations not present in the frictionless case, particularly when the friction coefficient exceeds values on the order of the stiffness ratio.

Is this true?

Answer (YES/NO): NO